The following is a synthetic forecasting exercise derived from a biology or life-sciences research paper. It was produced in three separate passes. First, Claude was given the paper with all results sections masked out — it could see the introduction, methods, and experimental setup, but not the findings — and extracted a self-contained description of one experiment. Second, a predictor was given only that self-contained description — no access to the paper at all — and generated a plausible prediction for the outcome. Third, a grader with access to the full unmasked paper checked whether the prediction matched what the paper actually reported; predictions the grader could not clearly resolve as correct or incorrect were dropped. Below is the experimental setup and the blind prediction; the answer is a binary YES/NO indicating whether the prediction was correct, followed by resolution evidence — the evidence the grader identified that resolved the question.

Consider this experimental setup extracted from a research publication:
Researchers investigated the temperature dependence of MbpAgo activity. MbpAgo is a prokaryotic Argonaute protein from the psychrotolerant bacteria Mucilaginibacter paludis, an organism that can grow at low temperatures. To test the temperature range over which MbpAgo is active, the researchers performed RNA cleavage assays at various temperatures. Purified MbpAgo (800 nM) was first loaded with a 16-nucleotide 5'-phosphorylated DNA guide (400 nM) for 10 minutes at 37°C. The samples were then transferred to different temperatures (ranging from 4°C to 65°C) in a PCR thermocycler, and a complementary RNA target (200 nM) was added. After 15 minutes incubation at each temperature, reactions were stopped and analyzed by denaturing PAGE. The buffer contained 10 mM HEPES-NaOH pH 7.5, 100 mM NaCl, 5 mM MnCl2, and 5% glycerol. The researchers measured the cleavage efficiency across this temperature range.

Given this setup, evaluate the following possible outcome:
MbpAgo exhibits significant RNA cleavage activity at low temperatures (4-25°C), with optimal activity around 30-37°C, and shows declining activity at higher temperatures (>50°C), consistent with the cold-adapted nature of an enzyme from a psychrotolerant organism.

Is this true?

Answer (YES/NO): NO